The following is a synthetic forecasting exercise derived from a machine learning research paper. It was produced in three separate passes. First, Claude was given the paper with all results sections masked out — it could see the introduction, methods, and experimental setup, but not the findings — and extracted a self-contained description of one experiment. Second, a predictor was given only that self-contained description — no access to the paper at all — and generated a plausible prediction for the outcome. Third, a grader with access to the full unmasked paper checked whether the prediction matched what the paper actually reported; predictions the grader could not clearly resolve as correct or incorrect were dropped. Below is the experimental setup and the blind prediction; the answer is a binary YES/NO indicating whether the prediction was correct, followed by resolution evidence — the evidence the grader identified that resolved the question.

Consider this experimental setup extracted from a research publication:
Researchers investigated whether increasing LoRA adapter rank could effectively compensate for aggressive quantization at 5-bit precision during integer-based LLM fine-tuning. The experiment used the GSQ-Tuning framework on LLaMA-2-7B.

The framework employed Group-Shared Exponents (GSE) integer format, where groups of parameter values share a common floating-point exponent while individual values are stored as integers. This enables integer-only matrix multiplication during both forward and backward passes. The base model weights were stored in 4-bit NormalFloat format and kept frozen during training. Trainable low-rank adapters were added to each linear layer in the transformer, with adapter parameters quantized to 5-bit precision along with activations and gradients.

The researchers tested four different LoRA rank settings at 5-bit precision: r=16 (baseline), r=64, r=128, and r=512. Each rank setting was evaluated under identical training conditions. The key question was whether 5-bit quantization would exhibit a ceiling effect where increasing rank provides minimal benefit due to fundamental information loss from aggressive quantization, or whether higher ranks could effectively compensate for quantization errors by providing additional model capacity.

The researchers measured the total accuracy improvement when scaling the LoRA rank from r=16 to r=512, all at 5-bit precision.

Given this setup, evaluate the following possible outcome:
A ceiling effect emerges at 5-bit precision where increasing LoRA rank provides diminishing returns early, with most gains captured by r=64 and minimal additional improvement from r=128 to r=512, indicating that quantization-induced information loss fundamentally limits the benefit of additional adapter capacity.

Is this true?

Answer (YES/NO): NO